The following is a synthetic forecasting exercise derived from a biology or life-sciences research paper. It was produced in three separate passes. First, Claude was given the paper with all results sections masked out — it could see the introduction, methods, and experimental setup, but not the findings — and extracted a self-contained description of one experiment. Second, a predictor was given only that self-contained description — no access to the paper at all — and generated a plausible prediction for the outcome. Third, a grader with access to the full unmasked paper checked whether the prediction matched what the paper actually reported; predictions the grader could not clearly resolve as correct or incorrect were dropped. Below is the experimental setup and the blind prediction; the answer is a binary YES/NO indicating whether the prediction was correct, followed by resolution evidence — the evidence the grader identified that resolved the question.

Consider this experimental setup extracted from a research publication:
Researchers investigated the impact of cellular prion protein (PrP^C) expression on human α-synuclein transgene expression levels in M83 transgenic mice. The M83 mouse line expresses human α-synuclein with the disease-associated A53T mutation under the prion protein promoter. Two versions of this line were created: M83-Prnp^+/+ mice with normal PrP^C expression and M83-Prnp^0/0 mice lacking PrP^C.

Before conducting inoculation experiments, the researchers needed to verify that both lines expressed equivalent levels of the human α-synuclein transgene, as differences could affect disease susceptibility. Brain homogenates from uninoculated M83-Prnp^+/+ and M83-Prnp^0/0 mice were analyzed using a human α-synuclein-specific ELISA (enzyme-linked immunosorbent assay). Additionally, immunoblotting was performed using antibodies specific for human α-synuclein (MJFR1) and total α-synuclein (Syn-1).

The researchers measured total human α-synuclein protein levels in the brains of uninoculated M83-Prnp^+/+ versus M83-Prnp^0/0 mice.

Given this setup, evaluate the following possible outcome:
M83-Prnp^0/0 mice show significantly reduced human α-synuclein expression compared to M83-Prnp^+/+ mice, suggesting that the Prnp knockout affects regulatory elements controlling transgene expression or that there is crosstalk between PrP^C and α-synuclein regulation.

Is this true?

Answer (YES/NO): NO